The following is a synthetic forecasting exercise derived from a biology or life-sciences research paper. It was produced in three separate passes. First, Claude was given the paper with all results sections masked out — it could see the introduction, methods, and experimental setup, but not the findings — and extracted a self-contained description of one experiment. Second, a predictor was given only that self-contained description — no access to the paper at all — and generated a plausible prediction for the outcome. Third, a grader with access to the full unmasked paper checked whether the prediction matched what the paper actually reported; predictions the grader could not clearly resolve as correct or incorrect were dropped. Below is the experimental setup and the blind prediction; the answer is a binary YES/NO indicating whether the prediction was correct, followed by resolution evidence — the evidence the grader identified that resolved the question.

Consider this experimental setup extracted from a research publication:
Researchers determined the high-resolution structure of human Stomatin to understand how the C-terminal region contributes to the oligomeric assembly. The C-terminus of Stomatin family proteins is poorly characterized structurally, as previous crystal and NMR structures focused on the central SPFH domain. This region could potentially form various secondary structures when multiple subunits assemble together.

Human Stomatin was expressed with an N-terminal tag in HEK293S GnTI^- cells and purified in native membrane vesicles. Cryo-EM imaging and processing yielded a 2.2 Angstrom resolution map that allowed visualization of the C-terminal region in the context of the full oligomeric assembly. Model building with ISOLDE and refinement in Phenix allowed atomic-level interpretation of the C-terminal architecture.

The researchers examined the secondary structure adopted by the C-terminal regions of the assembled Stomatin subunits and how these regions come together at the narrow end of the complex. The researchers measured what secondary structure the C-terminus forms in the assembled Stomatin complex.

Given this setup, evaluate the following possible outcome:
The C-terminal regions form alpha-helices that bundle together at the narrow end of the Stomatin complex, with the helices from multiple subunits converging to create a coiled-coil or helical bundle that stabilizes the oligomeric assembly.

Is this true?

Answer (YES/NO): NO